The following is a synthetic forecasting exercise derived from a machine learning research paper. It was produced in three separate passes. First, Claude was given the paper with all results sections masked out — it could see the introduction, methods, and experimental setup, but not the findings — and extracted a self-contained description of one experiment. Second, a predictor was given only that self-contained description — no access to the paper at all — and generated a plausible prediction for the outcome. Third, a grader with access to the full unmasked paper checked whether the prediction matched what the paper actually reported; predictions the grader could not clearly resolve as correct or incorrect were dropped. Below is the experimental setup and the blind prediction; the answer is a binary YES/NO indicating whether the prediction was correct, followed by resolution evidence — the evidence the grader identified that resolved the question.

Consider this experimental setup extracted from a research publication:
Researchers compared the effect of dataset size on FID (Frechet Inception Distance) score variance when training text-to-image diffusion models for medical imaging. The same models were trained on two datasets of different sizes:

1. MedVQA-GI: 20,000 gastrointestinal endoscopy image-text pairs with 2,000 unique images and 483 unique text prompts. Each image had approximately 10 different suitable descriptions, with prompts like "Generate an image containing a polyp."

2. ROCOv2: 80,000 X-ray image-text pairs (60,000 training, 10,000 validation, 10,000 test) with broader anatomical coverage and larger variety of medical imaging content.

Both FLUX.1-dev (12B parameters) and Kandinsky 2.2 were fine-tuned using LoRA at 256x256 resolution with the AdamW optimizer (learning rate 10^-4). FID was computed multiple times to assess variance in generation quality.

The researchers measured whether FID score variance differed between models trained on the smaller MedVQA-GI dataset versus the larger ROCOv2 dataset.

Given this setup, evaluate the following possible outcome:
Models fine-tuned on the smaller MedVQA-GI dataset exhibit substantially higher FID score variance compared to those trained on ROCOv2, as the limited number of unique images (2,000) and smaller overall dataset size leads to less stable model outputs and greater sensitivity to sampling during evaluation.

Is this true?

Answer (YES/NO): YES